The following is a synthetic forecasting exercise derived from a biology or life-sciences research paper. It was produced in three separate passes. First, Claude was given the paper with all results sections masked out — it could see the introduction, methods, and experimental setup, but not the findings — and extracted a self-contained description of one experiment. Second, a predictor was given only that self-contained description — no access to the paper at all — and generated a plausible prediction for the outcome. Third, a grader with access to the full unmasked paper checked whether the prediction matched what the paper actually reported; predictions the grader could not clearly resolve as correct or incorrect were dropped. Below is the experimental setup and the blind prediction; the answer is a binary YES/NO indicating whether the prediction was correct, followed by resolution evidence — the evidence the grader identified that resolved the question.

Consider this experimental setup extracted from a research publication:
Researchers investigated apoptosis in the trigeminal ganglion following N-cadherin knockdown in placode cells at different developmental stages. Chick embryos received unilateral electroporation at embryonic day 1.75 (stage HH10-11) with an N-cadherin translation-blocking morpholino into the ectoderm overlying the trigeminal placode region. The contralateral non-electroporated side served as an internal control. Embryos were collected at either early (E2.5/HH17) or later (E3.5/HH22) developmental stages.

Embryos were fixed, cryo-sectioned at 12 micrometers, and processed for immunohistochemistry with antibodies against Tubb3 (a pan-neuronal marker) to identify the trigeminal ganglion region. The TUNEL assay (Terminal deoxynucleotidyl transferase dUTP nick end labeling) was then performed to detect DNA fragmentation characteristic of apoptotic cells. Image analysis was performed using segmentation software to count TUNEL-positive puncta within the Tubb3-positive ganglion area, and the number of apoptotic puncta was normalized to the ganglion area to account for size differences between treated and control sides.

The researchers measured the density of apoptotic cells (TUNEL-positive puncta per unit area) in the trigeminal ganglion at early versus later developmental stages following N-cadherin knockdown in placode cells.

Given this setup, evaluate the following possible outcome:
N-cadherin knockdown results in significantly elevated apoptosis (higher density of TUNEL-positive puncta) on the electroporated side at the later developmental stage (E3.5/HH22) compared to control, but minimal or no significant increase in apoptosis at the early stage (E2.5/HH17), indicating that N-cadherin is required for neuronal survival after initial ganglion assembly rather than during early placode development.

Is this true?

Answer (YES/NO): NO